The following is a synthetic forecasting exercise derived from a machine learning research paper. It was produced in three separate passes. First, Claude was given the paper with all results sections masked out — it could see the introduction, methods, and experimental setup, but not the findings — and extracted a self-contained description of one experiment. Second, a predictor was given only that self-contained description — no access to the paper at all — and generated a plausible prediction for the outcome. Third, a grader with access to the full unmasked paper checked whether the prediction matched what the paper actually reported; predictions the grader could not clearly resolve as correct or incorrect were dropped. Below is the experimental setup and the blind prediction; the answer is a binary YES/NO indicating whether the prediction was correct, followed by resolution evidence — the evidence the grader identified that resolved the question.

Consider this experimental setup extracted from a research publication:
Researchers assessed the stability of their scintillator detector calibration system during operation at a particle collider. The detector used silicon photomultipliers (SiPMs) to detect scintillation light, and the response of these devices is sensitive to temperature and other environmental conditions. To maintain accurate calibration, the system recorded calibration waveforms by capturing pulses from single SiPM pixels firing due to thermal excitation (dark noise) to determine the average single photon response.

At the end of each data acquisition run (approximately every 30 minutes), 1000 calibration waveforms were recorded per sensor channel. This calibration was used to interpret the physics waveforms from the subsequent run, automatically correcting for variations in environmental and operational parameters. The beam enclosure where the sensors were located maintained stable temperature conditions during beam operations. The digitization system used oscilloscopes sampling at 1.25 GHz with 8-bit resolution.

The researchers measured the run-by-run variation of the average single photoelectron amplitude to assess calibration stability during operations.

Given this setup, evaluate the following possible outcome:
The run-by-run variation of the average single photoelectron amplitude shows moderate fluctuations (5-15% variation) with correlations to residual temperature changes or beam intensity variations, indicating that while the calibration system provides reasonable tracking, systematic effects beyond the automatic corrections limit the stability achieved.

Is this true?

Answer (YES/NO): NO